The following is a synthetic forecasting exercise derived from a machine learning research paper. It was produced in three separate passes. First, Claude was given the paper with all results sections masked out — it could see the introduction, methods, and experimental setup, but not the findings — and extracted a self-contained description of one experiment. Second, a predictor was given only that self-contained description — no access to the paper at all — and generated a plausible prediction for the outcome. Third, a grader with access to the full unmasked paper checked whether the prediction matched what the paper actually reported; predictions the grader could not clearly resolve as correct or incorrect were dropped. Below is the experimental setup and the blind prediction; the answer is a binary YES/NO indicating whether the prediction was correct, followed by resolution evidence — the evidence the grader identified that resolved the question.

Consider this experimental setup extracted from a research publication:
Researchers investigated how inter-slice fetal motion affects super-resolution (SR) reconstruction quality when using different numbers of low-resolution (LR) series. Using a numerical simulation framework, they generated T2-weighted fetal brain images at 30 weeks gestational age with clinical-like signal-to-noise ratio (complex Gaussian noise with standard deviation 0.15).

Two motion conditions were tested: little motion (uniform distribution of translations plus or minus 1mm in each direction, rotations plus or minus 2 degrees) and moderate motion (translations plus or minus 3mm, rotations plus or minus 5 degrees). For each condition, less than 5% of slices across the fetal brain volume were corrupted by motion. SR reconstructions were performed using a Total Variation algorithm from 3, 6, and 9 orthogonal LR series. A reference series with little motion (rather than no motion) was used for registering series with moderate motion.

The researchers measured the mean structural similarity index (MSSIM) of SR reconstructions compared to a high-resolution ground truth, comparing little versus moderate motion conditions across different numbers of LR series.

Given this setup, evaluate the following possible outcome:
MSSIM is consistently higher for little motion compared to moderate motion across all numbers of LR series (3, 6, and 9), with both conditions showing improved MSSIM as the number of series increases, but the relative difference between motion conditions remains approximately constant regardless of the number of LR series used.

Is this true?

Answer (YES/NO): NO